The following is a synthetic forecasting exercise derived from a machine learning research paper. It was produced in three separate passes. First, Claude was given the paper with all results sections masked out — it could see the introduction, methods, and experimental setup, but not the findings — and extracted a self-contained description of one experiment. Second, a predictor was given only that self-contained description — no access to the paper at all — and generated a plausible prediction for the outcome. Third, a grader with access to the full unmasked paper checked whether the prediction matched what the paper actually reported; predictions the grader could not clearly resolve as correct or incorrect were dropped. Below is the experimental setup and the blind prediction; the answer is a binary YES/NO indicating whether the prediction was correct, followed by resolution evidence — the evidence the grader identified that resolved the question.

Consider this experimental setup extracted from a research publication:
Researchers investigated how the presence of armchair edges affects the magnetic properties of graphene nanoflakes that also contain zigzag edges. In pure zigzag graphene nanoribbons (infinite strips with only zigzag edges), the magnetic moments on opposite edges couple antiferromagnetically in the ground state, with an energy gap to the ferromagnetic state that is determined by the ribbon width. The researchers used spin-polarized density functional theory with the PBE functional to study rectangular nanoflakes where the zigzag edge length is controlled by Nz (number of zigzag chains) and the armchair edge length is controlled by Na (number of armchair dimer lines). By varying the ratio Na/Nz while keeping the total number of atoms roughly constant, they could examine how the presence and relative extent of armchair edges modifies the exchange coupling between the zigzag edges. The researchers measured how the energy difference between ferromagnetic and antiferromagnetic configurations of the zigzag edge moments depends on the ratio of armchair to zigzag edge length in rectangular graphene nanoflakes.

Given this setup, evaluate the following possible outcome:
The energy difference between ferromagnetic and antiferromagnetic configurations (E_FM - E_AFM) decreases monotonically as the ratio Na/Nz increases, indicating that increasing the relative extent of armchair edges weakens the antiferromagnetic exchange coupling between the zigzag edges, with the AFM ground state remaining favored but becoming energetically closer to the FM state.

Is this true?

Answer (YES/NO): NO